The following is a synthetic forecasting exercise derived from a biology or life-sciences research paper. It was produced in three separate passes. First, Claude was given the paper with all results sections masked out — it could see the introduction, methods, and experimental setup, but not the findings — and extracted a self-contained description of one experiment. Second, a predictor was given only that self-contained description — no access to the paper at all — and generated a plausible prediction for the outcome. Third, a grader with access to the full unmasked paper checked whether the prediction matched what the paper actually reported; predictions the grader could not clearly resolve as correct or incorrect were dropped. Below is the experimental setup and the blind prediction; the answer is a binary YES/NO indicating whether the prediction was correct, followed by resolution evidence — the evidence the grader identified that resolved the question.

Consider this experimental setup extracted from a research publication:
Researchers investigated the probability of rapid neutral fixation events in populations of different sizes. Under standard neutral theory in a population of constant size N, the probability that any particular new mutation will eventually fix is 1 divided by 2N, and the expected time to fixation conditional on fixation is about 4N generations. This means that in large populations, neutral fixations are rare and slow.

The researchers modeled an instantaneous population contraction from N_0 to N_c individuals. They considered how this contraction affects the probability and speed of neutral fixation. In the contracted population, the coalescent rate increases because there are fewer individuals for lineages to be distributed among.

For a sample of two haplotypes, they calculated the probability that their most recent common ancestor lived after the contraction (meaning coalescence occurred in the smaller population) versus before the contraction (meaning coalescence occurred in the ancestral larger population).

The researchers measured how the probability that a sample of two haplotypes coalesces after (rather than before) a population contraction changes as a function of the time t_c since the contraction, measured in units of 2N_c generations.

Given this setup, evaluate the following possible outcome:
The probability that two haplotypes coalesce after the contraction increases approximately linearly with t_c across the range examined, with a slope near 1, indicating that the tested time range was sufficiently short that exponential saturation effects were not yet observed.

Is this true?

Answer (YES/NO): NO